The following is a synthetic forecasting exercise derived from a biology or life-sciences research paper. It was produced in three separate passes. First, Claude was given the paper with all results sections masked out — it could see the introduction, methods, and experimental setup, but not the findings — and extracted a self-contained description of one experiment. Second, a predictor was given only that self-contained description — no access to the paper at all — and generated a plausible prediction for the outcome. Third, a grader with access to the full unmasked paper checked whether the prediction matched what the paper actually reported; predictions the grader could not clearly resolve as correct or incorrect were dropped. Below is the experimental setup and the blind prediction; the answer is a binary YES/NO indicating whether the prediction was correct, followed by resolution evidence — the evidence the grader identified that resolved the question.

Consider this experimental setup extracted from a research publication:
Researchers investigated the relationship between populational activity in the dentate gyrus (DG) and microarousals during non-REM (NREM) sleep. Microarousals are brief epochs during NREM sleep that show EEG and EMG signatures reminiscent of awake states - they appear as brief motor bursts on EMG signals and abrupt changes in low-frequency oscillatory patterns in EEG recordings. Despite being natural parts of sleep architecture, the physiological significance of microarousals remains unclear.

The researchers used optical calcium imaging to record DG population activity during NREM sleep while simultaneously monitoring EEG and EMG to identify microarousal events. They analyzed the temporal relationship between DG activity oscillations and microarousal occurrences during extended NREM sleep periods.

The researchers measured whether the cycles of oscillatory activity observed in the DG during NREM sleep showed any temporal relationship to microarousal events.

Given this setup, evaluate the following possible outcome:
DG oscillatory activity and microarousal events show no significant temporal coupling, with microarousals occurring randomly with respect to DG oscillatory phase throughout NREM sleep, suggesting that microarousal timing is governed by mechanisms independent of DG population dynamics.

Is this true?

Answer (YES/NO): NO